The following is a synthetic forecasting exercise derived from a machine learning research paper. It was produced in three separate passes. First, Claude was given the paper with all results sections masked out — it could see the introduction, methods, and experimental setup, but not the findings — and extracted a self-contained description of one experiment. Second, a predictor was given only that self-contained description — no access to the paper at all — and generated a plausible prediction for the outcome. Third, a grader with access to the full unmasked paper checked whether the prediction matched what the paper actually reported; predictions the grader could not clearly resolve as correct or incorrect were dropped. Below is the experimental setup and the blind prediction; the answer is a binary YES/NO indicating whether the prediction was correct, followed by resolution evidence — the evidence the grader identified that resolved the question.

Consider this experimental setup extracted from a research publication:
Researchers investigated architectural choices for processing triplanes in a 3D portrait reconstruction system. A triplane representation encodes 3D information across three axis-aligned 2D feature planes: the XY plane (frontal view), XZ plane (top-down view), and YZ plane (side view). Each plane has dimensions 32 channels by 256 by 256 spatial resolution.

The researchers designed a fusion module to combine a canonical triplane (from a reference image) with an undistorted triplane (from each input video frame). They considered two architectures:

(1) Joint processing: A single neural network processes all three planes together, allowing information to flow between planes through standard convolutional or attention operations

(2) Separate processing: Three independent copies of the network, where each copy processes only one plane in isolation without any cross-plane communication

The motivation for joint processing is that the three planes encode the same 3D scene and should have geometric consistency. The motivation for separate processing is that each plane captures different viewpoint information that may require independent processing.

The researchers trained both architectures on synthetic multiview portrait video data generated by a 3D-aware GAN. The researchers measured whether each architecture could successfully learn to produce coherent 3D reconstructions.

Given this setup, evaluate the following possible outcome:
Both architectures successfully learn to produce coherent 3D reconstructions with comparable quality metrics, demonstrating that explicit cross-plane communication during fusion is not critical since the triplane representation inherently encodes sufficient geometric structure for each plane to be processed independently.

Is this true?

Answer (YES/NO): NO